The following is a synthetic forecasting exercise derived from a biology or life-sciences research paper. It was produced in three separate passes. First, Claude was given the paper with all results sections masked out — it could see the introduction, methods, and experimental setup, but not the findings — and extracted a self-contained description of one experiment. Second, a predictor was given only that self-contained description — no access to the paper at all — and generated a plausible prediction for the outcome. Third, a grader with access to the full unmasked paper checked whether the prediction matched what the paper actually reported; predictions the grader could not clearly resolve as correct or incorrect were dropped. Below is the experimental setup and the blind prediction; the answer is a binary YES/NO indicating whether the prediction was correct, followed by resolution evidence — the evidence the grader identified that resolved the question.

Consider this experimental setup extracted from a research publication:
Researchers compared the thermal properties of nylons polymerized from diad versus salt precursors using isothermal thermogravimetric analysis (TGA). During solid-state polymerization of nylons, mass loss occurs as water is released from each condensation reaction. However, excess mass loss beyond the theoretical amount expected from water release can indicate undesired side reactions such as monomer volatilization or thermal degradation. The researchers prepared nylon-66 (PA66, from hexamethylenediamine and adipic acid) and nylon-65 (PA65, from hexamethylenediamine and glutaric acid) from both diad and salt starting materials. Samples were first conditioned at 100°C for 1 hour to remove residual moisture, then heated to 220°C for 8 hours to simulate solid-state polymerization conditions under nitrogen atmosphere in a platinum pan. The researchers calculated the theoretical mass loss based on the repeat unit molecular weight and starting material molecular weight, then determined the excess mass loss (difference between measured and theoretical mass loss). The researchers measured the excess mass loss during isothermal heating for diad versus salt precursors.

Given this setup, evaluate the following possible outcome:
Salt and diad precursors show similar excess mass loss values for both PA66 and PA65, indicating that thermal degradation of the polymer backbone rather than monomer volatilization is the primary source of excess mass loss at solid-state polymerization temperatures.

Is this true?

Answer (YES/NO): NO